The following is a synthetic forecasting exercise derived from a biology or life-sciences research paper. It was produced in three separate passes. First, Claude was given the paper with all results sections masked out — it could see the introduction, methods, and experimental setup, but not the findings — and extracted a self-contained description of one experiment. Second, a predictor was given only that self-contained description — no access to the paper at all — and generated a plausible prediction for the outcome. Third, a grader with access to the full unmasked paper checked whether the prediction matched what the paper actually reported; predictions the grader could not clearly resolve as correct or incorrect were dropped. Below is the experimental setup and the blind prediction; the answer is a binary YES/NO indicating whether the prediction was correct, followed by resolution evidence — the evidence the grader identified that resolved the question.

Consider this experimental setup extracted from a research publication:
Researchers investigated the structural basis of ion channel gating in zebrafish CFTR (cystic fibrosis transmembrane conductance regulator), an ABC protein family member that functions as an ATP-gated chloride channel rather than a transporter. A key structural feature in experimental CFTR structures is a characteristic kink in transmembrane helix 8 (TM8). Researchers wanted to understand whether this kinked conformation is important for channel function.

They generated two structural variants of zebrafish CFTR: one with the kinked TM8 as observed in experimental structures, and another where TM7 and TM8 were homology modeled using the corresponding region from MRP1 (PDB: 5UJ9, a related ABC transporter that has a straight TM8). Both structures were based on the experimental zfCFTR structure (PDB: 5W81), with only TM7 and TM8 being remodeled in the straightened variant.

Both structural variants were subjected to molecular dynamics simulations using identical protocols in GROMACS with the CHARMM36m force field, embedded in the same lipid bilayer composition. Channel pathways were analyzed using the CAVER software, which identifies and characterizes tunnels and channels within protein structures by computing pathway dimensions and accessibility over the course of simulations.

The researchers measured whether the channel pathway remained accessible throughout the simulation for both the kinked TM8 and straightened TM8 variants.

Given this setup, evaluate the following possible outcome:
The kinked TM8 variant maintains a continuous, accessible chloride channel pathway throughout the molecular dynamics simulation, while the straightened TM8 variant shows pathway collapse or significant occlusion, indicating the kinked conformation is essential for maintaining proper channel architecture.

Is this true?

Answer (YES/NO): NO